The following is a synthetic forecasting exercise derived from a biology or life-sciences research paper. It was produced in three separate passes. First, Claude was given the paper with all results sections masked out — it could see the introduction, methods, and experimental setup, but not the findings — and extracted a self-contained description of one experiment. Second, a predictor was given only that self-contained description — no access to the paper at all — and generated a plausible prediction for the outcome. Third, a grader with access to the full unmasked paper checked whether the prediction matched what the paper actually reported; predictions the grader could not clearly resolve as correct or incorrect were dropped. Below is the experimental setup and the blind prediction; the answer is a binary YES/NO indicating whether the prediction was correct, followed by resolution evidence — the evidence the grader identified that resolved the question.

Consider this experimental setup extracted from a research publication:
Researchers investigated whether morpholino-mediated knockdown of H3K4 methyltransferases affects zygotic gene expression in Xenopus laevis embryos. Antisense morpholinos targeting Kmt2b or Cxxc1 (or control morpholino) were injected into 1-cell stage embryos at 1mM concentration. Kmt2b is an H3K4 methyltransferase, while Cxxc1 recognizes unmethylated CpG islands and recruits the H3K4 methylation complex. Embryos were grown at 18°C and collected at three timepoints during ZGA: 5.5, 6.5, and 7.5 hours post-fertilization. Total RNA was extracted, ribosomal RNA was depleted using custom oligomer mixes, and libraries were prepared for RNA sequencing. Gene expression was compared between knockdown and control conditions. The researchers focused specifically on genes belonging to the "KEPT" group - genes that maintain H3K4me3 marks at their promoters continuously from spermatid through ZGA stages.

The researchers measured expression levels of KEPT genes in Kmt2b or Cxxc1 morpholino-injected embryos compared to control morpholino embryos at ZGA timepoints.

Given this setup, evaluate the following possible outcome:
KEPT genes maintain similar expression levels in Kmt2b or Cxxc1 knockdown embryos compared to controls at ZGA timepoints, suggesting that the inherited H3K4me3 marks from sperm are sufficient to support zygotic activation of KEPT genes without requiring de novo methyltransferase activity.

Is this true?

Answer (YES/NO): NO